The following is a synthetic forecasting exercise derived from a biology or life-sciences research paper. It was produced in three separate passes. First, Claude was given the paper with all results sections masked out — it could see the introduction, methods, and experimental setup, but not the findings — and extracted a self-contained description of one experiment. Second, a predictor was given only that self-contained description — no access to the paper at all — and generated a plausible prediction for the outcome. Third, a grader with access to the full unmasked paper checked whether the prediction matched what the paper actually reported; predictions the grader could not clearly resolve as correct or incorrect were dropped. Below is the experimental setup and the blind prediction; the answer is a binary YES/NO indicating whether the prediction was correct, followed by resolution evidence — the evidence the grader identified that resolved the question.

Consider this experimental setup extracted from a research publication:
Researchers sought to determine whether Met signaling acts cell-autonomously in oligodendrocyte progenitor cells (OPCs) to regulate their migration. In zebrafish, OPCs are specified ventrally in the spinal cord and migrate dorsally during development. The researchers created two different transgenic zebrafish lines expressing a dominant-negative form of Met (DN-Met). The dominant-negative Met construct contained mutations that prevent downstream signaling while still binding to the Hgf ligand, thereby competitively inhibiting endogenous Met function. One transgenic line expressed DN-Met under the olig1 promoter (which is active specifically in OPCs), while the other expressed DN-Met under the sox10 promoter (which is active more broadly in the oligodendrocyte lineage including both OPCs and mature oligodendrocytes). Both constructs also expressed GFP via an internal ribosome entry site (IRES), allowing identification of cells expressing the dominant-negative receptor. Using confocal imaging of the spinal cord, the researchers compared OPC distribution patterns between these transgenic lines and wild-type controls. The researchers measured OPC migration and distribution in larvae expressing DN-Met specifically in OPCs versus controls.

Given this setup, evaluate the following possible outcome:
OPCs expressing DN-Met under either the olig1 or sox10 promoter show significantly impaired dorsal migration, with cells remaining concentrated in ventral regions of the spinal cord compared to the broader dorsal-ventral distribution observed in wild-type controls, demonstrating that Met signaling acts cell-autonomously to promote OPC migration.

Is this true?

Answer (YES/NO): NO